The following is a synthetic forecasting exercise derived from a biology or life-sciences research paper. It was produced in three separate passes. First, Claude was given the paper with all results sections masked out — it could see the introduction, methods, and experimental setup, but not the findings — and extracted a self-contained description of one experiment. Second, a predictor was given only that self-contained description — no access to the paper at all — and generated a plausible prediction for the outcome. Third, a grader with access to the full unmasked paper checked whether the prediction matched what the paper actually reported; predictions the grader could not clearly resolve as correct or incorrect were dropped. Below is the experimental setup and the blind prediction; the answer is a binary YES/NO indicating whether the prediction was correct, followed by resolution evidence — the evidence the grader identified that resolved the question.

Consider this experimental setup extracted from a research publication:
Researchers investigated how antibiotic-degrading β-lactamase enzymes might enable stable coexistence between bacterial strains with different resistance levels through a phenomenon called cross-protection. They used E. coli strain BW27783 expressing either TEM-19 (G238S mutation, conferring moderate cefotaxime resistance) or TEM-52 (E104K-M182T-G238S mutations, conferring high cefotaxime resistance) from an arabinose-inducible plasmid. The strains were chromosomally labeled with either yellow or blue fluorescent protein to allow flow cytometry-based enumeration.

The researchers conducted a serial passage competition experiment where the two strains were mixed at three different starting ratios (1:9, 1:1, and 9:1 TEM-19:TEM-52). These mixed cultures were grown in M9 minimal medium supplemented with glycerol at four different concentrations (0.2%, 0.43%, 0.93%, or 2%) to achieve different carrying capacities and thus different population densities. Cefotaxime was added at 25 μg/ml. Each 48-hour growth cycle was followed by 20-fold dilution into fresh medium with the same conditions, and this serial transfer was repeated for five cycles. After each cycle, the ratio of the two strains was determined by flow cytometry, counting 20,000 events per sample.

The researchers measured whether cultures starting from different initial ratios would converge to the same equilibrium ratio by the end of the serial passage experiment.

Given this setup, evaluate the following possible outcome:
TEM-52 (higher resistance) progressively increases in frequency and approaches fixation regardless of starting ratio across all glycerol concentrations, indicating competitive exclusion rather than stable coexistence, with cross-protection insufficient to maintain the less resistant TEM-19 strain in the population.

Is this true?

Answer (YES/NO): NO